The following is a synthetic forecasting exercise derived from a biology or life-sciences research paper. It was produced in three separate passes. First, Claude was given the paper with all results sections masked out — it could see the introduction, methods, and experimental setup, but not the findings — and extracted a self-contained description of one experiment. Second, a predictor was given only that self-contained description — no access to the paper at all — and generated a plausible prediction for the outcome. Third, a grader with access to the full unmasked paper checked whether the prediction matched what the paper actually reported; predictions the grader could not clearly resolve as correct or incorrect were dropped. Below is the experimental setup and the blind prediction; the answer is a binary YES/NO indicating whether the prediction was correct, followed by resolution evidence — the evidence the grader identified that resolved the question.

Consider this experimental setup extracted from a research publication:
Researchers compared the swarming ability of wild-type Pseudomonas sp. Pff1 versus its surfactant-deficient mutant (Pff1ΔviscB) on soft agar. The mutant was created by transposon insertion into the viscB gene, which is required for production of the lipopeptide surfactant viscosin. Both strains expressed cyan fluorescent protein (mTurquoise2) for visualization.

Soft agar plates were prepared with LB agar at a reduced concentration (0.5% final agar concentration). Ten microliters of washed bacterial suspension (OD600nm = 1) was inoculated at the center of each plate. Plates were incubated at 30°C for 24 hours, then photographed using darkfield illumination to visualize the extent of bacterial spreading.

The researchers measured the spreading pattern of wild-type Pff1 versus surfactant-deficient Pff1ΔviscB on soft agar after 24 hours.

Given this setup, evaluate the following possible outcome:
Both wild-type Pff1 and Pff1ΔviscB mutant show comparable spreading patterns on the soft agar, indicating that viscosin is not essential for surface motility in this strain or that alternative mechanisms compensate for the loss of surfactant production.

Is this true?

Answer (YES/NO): NO